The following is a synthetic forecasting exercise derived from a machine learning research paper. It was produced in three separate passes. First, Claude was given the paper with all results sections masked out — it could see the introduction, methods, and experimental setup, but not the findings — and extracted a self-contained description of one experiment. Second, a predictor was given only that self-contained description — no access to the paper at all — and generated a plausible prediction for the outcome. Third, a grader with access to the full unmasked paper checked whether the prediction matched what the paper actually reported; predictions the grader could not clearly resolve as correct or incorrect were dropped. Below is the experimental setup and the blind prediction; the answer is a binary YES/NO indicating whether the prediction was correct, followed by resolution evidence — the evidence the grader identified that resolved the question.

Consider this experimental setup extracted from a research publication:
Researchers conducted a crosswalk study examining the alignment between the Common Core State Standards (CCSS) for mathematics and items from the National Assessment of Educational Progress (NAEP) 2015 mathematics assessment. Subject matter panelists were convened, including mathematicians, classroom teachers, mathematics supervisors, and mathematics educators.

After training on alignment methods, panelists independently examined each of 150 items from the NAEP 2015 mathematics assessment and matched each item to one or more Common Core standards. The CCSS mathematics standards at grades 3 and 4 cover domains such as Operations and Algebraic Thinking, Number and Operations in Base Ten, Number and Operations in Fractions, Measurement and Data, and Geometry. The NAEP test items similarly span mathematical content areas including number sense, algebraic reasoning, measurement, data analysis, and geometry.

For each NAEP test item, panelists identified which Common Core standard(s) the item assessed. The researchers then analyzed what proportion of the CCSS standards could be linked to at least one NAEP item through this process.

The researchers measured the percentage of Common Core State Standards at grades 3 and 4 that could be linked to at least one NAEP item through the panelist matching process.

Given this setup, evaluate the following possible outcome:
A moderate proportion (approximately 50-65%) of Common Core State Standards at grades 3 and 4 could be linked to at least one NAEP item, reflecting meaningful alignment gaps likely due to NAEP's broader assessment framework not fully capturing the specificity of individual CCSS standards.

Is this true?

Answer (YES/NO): NO